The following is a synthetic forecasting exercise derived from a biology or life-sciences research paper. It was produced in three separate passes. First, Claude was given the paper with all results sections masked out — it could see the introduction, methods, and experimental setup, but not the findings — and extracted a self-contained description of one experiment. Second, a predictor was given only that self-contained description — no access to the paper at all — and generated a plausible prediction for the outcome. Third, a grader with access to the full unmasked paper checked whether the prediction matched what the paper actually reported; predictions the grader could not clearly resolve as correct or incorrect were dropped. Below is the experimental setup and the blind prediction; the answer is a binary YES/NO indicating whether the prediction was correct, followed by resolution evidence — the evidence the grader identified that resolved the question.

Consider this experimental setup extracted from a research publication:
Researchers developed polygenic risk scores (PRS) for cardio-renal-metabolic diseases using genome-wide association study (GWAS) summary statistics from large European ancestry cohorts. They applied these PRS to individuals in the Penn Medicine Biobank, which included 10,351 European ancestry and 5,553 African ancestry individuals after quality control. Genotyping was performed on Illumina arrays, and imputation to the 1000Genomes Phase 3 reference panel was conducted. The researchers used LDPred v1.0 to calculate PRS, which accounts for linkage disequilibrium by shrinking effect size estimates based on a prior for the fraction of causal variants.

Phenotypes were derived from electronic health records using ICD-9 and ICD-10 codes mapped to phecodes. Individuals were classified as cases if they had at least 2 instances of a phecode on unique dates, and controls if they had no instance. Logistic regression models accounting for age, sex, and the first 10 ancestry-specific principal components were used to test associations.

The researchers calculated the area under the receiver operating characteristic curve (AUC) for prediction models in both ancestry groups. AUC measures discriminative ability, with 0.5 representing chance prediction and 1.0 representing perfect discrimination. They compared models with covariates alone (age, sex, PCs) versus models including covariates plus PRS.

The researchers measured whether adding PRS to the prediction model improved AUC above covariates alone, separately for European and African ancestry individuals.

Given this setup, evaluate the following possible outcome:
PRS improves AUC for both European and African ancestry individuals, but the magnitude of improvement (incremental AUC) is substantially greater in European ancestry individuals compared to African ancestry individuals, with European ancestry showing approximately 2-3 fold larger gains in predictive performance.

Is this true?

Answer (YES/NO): NO